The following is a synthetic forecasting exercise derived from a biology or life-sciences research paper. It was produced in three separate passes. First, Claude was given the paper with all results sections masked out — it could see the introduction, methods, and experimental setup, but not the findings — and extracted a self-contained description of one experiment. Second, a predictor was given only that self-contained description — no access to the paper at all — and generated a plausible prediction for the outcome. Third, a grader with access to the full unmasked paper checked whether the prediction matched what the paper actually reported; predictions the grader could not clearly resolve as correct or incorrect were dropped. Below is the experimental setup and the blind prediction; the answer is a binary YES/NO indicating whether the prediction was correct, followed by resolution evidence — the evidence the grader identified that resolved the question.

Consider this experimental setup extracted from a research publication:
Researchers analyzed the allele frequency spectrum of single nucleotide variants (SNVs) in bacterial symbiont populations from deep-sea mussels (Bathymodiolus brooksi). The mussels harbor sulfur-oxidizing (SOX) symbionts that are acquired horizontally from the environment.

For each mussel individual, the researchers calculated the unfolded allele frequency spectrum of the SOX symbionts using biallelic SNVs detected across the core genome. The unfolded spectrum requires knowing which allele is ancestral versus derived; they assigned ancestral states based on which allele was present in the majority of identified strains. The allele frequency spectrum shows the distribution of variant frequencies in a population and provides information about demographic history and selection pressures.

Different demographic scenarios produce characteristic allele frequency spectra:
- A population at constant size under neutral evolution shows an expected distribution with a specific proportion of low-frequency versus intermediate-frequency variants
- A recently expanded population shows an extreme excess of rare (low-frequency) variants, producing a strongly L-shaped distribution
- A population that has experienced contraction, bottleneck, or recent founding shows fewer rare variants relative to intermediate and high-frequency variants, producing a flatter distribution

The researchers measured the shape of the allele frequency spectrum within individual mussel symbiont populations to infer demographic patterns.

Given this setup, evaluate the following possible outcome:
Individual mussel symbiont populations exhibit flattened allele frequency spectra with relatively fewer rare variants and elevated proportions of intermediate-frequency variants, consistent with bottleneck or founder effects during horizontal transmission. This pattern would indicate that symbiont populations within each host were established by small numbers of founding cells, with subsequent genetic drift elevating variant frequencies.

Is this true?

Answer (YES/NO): NO